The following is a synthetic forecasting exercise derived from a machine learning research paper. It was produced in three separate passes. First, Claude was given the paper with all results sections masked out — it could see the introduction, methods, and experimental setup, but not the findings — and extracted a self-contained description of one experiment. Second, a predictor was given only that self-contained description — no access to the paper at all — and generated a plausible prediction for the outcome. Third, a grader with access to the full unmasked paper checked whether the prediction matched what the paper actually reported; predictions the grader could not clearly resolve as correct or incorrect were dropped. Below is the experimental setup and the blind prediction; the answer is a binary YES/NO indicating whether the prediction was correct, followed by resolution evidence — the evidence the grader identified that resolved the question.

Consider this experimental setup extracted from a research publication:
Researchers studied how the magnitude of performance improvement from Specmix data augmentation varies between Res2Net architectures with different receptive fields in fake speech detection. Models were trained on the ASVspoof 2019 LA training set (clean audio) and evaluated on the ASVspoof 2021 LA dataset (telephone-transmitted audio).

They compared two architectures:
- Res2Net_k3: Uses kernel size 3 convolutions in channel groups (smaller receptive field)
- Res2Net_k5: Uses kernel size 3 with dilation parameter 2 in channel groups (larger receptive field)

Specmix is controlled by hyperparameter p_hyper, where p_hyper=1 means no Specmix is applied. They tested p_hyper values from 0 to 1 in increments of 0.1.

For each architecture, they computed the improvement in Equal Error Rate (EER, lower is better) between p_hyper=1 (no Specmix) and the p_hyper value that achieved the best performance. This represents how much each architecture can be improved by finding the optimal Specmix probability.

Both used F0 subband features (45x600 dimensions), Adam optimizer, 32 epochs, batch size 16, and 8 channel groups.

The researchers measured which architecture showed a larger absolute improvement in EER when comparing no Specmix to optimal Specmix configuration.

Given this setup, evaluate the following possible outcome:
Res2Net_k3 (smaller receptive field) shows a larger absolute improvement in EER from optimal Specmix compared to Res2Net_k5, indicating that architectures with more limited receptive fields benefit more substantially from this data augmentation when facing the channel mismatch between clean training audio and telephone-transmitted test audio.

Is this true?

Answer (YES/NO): NO